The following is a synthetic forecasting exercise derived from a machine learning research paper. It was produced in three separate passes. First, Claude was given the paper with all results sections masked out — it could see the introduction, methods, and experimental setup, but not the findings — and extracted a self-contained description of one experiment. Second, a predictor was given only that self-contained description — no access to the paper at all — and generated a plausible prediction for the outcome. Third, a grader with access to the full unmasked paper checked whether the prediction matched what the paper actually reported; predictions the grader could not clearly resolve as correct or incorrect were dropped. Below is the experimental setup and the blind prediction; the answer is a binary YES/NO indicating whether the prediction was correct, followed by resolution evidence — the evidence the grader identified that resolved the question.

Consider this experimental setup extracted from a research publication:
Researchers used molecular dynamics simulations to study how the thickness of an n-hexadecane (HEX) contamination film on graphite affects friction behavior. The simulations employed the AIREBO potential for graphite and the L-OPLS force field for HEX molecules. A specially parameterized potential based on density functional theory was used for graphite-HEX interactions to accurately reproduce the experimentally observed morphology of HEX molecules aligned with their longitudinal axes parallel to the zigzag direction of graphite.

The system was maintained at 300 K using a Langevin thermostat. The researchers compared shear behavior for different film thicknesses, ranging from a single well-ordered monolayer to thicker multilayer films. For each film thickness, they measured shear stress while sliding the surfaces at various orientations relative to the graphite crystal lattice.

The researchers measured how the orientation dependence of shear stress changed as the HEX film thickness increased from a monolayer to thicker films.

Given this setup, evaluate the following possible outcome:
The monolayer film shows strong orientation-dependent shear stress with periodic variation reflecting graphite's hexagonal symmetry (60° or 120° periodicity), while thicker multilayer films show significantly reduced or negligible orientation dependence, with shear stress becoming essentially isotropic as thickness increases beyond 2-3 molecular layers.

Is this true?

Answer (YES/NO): NO